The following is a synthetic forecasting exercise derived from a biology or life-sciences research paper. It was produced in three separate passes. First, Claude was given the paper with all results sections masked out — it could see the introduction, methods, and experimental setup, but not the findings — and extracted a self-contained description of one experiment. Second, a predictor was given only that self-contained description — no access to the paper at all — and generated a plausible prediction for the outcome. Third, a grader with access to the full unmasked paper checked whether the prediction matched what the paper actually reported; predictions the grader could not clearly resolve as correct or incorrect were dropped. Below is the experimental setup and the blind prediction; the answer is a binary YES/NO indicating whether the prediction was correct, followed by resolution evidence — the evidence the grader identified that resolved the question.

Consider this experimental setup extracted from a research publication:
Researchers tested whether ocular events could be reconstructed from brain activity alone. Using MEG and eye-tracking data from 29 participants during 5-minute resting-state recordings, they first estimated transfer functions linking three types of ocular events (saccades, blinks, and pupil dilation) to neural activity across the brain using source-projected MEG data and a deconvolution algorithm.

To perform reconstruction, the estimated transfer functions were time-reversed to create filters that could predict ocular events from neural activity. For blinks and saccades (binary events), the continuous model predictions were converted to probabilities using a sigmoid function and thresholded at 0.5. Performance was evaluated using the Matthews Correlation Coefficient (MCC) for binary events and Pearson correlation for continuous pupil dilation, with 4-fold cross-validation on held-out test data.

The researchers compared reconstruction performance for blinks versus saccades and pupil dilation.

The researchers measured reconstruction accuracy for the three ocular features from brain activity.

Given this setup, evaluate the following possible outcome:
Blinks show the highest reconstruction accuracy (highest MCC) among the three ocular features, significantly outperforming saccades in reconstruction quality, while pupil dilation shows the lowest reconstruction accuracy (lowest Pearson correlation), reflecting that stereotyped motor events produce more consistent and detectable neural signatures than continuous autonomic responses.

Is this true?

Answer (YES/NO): NO